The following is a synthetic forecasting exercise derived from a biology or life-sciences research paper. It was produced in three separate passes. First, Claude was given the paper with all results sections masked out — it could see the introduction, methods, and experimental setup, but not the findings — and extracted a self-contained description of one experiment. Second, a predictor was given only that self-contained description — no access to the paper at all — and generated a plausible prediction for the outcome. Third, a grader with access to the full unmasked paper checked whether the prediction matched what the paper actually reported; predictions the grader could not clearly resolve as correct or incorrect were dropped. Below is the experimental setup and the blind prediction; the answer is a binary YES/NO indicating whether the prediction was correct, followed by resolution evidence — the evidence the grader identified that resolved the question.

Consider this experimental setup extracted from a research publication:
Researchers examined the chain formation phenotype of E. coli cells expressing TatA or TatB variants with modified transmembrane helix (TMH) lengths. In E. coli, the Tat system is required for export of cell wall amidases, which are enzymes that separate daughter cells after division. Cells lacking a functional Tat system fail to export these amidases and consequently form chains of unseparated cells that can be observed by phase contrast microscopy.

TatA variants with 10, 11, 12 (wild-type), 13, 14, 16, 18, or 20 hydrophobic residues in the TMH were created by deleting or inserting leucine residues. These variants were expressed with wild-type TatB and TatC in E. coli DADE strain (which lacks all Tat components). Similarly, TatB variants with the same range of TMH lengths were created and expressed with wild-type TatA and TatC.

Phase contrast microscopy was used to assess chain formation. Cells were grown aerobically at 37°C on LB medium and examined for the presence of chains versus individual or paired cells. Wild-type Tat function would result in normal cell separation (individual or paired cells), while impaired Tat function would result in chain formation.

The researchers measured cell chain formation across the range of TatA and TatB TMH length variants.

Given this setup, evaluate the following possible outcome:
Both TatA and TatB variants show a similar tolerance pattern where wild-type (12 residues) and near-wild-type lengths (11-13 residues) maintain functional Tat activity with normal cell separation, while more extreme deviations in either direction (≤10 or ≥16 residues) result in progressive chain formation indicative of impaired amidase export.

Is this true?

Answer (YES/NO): NO